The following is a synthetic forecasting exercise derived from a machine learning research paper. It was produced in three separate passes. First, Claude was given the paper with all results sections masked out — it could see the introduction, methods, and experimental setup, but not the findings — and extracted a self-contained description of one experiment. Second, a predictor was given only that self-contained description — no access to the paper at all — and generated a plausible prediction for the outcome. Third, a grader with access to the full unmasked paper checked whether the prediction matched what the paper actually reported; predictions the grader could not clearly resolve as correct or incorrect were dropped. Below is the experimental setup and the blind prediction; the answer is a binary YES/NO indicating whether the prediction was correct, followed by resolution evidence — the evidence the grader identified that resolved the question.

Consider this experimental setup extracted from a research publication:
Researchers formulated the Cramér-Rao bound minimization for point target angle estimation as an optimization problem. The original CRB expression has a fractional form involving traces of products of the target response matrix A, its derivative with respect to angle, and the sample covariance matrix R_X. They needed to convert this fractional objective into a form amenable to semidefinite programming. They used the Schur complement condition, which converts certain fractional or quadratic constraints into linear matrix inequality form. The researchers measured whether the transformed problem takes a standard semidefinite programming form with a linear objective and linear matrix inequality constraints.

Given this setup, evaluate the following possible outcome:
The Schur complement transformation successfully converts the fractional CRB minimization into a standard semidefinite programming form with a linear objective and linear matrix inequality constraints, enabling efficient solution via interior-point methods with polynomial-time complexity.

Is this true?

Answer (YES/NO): YES